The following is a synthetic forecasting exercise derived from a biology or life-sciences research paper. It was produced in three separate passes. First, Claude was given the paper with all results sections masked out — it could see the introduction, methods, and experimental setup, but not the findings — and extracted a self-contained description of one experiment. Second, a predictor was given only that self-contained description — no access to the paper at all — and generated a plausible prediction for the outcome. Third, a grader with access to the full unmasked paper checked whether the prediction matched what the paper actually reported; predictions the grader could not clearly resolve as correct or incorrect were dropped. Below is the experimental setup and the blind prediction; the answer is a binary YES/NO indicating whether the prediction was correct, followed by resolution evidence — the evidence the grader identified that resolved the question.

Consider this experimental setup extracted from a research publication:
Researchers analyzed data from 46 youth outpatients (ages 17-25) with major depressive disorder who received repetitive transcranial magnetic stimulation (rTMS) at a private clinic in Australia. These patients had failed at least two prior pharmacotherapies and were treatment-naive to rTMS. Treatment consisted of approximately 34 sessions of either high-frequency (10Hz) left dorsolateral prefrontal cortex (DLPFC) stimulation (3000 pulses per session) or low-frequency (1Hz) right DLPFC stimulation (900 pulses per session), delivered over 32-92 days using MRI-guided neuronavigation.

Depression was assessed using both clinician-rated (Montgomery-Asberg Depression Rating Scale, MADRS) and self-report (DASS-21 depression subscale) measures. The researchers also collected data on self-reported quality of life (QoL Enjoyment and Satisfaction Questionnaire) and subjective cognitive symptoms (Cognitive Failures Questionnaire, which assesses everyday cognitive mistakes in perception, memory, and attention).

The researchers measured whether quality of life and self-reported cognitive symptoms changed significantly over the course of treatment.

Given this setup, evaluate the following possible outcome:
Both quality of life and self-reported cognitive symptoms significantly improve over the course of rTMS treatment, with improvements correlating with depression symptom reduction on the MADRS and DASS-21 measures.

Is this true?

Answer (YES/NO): NO